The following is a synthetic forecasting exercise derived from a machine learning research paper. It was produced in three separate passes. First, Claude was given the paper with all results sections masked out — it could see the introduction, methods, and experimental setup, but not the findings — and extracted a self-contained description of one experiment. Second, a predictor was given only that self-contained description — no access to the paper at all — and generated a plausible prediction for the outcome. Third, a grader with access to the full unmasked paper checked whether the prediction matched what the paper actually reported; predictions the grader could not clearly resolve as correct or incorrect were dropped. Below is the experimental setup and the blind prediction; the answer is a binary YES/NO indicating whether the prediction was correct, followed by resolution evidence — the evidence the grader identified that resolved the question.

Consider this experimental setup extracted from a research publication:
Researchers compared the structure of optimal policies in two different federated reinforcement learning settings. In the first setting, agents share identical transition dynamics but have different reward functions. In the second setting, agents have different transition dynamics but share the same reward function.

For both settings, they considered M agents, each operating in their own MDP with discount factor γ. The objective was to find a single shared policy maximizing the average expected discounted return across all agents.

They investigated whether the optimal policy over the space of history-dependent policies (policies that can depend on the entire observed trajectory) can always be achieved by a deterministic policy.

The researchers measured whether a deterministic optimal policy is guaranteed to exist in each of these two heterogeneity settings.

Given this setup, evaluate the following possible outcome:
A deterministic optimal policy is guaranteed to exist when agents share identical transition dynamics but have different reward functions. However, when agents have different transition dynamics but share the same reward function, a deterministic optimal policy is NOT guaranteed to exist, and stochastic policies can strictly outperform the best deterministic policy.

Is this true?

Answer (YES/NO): YES